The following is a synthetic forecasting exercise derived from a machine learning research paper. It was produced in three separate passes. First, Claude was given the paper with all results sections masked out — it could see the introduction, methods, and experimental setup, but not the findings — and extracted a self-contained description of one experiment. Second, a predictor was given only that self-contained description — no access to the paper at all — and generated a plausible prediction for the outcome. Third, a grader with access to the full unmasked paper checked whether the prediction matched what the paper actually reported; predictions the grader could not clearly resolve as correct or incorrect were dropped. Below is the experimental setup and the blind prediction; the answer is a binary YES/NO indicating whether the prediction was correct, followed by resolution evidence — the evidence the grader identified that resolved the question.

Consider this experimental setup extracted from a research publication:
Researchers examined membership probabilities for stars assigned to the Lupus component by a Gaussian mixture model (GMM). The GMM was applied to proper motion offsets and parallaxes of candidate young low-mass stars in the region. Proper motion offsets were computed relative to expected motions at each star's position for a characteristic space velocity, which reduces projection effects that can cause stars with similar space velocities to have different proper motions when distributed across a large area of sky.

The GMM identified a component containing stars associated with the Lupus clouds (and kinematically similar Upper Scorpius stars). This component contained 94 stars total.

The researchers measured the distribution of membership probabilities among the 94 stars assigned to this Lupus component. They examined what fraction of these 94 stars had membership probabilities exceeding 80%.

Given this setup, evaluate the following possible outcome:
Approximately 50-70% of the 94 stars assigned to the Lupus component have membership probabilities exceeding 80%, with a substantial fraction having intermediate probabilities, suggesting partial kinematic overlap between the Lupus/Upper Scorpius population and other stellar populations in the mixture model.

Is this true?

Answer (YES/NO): NO